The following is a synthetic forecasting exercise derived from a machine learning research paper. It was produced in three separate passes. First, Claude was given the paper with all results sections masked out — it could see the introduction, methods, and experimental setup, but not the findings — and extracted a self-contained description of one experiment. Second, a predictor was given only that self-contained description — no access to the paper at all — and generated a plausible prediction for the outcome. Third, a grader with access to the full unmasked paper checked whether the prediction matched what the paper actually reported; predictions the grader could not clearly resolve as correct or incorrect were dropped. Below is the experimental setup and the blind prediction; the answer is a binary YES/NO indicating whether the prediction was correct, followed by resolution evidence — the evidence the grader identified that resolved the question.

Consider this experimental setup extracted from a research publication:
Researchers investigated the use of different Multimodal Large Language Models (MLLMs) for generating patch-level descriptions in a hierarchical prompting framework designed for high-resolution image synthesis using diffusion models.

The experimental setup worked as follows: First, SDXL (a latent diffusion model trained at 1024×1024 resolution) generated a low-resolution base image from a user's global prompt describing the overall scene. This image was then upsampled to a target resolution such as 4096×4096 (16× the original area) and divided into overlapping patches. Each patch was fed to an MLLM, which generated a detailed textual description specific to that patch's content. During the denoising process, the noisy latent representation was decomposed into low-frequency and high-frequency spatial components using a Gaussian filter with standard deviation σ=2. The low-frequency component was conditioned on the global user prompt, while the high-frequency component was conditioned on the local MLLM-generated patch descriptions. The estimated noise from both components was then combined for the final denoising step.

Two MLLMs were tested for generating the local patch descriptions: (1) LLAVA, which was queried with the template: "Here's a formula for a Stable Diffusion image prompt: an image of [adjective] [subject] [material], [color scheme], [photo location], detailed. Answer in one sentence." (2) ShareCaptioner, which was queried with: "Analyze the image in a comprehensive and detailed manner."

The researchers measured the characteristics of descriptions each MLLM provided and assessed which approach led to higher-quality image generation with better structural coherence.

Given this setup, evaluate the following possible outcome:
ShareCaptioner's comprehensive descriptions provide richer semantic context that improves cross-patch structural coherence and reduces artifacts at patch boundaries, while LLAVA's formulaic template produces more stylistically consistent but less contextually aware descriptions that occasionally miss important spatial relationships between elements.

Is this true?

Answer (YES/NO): NO